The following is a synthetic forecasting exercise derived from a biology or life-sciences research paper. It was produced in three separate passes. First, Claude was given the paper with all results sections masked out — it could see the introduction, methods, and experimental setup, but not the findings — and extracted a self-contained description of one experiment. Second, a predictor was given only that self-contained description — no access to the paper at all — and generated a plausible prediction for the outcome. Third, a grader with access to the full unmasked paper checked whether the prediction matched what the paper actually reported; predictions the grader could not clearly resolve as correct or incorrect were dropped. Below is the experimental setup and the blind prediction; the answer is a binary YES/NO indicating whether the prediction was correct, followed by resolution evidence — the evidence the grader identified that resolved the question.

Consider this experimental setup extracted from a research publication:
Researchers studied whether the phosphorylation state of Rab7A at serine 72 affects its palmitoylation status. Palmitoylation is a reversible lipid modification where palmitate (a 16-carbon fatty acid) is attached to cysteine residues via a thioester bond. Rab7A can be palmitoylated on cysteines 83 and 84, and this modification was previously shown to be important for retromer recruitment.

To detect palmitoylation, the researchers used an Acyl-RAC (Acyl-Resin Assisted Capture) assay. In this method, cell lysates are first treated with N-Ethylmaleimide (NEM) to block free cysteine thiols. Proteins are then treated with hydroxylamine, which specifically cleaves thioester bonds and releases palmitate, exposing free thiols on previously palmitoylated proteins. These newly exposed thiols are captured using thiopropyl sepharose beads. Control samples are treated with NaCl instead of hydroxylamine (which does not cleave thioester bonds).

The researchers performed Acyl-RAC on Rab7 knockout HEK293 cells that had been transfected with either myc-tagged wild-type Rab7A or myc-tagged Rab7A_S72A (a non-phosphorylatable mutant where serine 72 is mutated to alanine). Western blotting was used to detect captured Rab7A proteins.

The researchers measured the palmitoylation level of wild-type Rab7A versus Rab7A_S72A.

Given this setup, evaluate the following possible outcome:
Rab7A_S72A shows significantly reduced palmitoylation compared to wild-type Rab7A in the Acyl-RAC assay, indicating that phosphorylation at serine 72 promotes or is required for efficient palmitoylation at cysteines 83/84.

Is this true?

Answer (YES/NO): YES